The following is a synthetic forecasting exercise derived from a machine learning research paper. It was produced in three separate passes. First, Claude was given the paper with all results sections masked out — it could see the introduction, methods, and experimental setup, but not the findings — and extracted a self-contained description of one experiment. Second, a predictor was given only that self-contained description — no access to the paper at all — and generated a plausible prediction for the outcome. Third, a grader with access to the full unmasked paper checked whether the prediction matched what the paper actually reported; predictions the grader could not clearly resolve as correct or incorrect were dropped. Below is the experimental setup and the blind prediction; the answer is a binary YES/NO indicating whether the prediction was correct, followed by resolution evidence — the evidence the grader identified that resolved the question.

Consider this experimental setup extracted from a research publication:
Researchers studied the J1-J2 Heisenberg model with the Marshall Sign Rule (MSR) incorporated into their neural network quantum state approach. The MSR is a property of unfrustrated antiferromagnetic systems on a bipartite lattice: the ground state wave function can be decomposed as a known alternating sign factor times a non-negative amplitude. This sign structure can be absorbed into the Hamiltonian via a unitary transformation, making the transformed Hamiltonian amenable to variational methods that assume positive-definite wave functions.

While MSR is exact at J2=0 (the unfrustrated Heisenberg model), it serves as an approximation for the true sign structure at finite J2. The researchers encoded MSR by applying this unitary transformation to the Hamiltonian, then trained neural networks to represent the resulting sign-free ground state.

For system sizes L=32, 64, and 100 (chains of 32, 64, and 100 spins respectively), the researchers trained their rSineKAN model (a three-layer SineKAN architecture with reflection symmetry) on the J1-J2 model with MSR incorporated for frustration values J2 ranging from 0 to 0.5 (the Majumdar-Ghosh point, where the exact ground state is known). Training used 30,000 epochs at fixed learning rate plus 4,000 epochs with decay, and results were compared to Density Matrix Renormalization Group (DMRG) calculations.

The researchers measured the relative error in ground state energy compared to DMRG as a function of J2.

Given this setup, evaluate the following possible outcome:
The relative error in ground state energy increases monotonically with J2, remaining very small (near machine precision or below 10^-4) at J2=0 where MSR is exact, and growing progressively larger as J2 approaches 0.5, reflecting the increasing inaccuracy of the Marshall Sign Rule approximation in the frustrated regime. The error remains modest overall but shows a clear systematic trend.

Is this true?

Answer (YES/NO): NO